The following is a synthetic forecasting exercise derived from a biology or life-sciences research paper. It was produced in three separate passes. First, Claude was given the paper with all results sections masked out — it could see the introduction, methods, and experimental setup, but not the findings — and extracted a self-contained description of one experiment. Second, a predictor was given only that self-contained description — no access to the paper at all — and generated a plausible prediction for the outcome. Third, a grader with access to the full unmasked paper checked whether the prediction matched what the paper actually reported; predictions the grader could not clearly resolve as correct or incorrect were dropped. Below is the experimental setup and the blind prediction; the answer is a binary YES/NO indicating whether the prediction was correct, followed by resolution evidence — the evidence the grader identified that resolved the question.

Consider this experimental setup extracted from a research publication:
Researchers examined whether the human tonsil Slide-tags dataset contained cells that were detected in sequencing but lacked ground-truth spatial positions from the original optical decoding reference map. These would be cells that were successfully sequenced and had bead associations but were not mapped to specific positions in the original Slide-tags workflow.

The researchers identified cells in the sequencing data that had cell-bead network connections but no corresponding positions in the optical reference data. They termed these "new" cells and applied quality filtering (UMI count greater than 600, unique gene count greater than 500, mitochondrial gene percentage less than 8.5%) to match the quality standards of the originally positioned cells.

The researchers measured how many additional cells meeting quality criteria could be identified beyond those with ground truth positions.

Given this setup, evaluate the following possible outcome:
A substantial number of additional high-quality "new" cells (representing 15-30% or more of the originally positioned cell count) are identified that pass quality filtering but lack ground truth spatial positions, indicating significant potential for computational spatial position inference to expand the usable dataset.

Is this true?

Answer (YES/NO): YES